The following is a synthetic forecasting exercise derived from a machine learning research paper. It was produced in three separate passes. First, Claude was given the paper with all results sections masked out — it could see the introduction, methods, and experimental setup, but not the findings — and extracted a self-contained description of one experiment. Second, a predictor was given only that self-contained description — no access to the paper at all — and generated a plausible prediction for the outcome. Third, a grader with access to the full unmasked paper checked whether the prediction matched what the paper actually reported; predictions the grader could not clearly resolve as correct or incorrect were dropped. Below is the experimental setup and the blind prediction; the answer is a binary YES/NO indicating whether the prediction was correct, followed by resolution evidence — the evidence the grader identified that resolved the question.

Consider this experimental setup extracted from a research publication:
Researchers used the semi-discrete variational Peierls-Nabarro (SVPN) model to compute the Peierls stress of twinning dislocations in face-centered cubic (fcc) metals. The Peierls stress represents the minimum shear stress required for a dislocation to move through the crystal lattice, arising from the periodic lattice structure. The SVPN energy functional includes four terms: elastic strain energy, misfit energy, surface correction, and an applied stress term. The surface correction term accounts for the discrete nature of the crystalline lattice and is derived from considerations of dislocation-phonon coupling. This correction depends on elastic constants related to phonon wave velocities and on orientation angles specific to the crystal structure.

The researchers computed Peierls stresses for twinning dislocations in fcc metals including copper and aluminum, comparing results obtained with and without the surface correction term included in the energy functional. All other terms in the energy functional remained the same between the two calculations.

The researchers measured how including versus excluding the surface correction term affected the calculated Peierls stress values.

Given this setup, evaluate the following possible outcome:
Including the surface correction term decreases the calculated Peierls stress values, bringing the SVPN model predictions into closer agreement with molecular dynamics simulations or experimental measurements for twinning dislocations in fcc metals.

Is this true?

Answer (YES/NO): NO